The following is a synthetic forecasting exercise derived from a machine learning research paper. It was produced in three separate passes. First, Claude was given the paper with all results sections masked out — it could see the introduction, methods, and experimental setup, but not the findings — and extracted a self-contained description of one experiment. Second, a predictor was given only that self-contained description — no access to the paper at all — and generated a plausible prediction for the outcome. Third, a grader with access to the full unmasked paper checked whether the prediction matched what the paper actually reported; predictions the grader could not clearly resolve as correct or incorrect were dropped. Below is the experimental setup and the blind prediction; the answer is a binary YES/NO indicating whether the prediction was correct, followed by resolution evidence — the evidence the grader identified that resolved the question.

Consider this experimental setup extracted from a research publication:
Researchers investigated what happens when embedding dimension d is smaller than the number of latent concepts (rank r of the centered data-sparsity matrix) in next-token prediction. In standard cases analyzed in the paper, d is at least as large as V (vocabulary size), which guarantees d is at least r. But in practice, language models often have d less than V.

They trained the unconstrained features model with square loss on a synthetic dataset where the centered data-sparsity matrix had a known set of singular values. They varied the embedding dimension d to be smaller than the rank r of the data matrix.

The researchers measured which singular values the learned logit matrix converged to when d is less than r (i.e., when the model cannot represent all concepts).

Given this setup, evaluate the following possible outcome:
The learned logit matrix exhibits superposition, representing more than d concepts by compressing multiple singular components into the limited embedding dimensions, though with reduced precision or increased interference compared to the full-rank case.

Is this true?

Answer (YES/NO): NO